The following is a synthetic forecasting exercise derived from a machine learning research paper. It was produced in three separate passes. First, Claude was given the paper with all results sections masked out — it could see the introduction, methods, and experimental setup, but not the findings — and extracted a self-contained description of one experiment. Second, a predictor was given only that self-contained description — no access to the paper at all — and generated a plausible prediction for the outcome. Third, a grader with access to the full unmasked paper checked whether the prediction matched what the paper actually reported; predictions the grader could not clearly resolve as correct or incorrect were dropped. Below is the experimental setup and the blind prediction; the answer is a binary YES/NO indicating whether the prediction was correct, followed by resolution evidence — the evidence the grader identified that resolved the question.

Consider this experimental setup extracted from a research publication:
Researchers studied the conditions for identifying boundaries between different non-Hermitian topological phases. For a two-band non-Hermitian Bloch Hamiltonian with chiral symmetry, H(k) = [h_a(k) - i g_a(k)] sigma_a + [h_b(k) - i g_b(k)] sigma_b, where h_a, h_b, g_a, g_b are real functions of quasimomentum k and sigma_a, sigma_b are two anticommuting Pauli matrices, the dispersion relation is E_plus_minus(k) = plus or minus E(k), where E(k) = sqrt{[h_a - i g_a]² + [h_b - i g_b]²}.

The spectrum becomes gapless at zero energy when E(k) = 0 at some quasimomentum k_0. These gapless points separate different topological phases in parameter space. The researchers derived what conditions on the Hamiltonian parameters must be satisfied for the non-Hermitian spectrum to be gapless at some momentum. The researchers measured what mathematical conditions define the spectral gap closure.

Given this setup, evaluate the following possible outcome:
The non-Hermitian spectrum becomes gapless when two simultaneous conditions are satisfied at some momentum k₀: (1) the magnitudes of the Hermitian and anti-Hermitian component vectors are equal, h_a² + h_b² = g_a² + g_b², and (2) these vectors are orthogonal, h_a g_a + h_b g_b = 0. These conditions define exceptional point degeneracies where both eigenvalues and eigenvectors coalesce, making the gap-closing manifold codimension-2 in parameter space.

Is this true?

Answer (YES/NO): YES